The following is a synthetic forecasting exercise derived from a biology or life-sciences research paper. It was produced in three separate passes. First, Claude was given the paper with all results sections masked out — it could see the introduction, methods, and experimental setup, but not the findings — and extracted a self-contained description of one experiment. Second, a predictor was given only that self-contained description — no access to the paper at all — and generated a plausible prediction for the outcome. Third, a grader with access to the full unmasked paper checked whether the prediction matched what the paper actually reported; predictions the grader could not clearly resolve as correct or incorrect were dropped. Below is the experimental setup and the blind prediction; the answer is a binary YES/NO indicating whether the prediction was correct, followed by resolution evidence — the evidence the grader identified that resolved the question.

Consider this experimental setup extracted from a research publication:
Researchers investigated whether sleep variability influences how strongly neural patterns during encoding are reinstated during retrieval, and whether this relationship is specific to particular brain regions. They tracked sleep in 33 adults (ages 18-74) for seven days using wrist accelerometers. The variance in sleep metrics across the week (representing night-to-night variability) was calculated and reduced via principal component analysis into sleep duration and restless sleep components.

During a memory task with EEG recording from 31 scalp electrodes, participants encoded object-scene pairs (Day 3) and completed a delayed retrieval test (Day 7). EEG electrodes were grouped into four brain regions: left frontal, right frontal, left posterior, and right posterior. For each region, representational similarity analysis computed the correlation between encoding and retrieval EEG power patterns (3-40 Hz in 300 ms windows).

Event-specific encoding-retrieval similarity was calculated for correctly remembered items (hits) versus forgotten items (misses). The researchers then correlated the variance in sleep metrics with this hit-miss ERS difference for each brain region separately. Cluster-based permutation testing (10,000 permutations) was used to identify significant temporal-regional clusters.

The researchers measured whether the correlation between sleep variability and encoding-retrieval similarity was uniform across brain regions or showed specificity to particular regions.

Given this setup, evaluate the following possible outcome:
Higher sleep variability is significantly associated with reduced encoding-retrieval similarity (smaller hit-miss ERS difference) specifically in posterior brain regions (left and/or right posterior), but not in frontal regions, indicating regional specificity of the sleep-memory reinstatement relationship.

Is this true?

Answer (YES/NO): NO